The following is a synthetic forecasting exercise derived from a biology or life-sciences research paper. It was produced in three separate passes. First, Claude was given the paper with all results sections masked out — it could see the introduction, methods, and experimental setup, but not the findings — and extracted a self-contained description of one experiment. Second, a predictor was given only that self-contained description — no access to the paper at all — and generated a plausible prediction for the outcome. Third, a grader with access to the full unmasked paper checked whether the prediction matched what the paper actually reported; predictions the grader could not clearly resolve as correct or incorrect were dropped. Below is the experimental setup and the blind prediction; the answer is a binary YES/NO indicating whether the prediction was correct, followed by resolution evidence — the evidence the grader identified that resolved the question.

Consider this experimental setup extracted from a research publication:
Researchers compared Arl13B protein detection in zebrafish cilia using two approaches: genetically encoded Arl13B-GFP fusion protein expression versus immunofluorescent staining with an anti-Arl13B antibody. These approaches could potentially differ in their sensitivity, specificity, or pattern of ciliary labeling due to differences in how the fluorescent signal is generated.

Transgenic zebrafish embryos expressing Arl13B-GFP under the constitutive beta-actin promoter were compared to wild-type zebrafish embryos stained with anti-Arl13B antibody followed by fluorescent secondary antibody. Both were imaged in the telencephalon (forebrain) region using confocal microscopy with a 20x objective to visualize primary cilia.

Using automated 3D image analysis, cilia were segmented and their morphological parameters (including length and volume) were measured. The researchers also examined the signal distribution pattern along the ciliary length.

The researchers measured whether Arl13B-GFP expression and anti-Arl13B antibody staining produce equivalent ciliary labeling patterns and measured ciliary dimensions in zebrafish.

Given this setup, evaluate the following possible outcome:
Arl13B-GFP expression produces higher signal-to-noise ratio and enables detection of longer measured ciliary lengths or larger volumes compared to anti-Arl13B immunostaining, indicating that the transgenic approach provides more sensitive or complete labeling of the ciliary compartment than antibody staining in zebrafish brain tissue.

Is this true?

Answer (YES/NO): NO